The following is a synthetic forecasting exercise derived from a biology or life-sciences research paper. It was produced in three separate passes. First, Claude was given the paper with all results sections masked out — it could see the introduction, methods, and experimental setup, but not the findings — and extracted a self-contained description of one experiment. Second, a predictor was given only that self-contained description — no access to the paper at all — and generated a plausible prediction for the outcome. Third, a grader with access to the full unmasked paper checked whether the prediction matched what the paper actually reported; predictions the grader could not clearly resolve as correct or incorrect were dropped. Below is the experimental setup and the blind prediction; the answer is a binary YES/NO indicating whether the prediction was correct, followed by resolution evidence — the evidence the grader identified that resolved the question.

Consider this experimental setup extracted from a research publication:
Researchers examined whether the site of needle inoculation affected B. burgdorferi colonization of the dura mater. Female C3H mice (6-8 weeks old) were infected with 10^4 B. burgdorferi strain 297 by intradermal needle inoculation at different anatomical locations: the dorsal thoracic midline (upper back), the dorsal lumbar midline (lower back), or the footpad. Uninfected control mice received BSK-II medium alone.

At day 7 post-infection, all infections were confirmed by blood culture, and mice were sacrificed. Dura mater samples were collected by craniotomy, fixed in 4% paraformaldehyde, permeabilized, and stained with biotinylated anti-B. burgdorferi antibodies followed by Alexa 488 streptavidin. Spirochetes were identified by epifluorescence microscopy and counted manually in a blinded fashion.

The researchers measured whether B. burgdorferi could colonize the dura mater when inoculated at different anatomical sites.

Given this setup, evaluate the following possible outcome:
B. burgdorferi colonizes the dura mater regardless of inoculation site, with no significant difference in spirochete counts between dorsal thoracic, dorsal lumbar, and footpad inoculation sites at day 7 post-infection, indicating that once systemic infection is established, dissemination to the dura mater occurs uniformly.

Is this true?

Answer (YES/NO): NO